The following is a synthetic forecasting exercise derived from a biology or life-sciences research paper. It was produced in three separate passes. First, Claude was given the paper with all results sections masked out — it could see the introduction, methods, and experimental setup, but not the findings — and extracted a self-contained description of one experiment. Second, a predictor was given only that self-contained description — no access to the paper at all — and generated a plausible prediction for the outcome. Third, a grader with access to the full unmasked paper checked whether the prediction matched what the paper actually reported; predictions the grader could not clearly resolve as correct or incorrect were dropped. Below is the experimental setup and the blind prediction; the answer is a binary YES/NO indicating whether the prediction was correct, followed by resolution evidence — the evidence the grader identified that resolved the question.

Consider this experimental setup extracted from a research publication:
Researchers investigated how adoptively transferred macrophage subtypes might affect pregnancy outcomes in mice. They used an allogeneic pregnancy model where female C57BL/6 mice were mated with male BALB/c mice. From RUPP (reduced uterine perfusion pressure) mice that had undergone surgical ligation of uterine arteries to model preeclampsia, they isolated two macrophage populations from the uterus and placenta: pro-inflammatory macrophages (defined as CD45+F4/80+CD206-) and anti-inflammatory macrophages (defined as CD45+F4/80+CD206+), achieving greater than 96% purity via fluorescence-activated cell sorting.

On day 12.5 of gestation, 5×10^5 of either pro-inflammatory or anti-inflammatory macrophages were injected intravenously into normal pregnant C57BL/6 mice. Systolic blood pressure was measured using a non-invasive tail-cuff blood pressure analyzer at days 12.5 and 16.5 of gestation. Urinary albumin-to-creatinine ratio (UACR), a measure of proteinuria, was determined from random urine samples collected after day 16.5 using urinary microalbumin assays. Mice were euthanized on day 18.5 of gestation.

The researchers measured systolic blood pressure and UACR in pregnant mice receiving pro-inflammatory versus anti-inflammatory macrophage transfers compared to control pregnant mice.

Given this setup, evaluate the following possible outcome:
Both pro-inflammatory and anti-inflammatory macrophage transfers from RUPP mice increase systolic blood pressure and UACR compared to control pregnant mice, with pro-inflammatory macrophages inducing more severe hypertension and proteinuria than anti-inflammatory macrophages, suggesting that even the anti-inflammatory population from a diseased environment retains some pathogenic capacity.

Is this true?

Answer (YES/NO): NO